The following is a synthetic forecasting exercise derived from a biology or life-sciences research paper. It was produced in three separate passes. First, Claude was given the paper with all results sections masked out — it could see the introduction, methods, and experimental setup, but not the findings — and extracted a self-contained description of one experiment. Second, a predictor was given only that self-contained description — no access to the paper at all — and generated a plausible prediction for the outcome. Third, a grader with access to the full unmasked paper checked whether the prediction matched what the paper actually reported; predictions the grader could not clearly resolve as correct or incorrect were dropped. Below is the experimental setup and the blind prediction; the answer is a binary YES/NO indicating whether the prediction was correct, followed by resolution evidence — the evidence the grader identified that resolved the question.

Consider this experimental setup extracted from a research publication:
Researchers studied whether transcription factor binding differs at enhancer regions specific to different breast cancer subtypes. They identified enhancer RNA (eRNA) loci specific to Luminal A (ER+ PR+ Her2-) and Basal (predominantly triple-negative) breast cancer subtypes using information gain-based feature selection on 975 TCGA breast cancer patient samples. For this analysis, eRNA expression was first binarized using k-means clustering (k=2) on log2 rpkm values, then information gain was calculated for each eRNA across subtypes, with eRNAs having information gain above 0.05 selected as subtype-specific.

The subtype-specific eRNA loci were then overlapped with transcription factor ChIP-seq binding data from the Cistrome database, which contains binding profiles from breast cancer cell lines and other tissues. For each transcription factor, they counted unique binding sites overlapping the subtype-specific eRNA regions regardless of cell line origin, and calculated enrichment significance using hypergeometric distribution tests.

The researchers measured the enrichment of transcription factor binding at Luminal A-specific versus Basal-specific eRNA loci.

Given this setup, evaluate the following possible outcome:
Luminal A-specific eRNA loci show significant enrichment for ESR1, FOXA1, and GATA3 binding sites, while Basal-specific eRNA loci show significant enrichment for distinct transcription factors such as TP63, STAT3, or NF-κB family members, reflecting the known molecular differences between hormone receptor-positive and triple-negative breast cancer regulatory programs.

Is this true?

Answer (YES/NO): NO